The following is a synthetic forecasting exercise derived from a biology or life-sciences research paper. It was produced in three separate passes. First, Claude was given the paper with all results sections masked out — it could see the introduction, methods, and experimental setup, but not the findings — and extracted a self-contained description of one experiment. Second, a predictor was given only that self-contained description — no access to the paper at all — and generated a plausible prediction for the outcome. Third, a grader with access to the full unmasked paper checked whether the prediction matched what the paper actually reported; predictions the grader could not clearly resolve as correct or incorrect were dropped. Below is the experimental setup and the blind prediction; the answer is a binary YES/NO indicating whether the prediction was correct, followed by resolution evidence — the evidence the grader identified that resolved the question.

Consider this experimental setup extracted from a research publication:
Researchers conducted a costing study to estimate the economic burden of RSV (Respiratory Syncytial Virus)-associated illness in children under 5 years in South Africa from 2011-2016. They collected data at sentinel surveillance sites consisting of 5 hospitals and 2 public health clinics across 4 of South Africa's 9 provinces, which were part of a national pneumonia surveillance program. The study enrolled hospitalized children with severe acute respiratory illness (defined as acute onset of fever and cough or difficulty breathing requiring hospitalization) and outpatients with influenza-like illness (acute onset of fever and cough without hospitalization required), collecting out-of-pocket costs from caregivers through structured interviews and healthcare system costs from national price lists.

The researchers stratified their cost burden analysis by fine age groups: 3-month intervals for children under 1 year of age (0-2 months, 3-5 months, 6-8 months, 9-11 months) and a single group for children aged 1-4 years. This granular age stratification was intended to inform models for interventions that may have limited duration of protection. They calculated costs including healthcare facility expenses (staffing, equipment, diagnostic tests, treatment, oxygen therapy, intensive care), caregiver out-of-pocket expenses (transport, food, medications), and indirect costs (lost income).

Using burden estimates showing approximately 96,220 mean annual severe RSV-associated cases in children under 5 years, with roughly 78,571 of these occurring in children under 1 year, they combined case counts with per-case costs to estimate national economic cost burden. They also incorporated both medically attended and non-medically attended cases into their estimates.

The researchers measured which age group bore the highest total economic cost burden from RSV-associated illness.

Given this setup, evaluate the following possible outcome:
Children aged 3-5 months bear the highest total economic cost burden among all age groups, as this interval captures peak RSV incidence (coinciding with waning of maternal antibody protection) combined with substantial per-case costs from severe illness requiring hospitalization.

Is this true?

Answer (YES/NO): NO